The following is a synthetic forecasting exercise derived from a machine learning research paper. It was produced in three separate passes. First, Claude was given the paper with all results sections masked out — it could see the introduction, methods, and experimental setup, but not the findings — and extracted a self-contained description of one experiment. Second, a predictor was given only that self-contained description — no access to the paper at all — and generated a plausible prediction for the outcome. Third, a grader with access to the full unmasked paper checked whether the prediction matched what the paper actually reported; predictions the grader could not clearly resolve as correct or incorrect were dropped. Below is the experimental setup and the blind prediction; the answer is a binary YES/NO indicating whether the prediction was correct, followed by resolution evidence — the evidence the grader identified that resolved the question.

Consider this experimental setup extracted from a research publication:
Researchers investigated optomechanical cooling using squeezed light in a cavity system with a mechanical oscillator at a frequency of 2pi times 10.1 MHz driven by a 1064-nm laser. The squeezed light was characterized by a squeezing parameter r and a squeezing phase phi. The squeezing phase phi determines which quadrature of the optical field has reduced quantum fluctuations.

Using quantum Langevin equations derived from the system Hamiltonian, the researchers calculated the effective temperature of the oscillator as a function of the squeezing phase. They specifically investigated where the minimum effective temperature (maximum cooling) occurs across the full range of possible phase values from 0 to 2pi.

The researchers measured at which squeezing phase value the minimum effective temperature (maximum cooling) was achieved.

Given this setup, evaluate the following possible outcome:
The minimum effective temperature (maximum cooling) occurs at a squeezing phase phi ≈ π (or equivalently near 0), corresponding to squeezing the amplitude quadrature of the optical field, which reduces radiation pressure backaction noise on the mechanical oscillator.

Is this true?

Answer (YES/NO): NO